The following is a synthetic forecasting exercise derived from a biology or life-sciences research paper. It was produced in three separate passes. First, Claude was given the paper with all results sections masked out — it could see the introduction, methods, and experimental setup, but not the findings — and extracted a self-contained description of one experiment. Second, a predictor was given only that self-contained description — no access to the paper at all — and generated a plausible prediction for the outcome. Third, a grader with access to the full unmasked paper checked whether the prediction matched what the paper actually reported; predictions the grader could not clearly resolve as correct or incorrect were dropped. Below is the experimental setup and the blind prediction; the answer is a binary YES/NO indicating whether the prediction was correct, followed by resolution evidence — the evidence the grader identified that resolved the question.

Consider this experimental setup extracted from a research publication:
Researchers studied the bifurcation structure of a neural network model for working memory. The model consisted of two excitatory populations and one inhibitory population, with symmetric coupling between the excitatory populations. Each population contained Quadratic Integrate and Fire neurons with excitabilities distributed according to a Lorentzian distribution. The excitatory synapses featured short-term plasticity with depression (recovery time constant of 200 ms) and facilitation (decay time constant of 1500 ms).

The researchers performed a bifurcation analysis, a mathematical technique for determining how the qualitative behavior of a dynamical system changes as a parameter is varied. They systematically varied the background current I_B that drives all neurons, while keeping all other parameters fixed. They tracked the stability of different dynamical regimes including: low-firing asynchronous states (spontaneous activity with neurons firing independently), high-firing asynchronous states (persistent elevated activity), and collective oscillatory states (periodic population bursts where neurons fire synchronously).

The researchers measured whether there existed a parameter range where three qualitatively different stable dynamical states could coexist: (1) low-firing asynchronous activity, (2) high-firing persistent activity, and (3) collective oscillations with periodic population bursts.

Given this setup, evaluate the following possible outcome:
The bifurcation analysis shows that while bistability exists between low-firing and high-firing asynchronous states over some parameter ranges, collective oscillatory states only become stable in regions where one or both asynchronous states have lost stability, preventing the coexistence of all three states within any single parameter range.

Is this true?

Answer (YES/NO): YES